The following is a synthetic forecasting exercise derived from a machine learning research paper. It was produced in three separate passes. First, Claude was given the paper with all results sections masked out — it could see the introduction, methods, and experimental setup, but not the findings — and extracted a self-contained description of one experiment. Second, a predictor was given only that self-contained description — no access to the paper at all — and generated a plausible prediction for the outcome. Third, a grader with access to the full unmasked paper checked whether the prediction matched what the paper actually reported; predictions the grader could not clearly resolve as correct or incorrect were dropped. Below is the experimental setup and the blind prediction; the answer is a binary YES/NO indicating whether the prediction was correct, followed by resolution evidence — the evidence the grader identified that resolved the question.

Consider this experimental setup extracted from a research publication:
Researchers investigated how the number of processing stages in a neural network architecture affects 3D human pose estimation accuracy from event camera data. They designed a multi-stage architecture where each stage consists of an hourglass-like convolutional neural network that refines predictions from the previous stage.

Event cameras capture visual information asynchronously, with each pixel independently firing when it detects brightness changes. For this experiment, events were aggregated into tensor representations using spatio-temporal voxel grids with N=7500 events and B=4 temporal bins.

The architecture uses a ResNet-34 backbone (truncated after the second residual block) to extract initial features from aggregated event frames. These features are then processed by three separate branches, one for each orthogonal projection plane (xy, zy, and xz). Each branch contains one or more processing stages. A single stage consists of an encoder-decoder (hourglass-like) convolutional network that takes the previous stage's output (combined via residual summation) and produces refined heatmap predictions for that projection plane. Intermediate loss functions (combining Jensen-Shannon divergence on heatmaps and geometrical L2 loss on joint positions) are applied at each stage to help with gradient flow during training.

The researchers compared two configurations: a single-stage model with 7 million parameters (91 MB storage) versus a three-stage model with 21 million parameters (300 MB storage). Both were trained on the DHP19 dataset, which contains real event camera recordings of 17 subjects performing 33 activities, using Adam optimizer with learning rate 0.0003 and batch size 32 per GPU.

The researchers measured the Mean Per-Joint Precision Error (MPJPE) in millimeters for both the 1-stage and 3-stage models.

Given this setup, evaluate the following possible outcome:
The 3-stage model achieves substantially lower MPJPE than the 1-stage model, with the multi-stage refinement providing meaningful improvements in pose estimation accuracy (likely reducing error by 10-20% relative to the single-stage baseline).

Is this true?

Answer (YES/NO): NO